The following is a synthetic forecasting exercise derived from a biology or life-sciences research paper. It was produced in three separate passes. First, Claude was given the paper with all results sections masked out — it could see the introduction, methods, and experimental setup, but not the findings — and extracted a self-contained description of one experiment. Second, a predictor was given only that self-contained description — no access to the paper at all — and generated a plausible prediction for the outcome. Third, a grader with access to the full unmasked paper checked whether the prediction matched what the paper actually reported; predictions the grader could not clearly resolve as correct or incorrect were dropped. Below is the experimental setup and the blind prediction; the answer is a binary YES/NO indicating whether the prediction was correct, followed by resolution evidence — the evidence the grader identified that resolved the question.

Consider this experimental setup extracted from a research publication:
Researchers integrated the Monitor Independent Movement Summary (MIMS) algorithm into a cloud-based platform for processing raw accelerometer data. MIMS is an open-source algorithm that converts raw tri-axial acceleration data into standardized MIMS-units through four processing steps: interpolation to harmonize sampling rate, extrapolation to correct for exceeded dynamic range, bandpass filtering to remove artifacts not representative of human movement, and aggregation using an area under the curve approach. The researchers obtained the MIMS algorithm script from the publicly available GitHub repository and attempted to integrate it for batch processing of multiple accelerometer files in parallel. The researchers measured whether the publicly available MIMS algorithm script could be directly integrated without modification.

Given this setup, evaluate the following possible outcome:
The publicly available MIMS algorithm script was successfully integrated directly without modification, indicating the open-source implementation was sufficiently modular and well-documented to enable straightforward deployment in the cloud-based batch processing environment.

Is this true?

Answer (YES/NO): NO